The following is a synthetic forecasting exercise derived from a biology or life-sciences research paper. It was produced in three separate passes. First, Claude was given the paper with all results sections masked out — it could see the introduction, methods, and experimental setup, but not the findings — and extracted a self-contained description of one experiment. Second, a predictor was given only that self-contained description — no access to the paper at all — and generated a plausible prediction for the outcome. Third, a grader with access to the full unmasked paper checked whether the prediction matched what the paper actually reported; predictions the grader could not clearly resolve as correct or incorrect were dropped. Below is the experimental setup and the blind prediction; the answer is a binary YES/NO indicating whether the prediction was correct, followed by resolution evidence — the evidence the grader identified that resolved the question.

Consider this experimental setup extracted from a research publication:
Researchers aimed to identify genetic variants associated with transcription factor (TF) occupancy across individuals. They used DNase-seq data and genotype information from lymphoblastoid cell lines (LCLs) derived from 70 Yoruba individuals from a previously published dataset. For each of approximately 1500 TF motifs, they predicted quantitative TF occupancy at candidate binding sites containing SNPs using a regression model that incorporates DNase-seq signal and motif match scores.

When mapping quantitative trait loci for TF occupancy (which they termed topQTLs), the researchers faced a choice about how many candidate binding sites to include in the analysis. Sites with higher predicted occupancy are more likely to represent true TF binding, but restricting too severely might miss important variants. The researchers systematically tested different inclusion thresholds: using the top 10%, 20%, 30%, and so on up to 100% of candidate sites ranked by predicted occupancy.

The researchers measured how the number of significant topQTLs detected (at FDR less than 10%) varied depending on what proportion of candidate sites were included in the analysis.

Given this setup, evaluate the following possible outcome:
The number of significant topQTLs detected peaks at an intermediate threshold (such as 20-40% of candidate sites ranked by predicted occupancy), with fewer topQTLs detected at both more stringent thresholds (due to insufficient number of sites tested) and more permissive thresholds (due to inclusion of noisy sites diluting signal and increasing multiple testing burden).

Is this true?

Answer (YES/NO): NO